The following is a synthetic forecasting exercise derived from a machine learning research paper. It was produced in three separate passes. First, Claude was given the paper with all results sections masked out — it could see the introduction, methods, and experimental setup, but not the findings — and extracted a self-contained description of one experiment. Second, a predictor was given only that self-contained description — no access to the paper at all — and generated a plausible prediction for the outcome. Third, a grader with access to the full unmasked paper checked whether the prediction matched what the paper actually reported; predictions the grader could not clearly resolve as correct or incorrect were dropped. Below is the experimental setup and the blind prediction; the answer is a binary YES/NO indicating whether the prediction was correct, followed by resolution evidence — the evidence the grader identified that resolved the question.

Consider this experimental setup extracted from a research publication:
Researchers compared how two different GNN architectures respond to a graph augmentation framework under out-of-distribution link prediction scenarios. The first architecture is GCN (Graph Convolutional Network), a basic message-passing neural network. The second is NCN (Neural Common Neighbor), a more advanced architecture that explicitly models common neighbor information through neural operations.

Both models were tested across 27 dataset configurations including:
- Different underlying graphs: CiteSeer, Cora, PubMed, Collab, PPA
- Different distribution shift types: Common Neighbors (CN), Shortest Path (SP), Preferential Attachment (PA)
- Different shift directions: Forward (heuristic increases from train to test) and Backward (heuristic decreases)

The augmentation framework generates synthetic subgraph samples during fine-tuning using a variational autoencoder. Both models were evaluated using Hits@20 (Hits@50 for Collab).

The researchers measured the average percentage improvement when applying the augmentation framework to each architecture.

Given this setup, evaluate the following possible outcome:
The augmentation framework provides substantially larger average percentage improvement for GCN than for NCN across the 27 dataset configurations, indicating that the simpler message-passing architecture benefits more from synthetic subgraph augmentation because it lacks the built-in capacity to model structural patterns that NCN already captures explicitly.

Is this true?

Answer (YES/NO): NO